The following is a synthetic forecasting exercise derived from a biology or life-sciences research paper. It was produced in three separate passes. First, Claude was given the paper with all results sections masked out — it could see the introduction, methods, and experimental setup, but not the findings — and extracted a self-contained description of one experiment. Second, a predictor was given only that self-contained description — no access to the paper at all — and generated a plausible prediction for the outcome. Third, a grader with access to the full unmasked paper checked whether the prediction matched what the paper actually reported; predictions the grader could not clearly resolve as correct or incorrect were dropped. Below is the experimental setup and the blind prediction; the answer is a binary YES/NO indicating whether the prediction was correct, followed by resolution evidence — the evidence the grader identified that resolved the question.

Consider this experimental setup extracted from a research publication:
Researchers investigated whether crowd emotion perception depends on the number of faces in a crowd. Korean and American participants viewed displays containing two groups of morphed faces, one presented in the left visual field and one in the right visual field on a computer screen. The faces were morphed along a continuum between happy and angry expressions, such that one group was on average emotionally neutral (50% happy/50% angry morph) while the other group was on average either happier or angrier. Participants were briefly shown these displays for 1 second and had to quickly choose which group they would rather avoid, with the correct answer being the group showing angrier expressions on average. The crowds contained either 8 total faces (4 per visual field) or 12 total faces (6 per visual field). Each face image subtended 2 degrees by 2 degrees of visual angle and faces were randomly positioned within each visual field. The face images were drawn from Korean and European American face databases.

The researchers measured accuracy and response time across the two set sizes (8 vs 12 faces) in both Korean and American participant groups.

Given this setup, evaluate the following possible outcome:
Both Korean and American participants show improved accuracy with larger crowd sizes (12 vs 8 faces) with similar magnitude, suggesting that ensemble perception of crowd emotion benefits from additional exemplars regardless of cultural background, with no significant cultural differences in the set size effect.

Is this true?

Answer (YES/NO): NO